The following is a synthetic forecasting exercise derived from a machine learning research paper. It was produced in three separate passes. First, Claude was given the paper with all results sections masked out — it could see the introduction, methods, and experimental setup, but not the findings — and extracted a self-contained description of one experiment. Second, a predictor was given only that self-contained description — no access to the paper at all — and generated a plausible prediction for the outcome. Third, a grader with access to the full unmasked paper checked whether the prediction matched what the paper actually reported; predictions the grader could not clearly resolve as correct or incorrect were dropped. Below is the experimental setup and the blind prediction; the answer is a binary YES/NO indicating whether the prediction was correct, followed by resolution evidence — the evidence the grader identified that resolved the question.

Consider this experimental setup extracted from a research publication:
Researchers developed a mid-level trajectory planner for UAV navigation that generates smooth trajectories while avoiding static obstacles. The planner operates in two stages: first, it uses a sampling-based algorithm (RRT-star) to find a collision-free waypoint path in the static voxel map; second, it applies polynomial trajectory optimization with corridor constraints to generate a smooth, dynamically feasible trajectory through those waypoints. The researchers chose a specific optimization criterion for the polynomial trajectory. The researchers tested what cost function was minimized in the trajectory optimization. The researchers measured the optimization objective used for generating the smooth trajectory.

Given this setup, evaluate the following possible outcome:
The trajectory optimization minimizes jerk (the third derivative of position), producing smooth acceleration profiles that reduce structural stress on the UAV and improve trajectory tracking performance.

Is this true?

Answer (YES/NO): NO